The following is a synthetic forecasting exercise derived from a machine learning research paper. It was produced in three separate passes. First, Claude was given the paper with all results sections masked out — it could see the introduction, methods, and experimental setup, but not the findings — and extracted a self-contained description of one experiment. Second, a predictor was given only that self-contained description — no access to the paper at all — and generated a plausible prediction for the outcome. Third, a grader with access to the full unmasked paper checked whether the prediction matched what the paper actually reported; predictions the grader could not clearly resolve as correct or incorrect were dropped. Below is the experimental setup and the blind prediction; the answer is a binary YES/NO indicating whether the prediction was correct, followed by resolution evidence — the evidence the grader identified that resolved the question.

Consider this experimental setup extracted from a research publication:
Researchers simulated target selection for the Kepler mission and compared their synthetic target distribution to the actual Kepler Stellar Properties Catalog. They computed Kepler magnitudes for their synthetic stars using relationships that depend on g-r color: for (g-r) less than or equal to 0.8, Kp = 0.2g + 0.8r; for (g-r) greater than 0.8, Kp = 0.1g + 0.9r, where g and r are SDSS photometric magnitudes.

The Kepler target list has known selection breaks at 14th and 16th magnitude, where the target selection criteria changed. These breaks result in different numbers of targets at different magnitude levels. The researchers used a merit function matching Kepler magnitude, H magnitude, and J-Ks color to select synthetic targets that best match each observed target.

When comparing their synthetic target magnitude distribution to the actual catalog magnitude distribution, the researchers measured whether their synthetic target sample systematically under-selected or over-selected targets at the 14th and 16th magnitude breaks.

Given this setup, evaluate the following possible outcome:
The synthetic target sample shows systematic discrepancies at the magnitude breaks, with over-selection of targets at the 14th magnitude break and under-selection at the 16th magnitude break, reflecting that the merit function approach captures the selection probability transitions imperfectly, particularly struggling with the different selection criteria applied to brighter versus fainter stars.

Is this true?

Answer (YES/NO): NO